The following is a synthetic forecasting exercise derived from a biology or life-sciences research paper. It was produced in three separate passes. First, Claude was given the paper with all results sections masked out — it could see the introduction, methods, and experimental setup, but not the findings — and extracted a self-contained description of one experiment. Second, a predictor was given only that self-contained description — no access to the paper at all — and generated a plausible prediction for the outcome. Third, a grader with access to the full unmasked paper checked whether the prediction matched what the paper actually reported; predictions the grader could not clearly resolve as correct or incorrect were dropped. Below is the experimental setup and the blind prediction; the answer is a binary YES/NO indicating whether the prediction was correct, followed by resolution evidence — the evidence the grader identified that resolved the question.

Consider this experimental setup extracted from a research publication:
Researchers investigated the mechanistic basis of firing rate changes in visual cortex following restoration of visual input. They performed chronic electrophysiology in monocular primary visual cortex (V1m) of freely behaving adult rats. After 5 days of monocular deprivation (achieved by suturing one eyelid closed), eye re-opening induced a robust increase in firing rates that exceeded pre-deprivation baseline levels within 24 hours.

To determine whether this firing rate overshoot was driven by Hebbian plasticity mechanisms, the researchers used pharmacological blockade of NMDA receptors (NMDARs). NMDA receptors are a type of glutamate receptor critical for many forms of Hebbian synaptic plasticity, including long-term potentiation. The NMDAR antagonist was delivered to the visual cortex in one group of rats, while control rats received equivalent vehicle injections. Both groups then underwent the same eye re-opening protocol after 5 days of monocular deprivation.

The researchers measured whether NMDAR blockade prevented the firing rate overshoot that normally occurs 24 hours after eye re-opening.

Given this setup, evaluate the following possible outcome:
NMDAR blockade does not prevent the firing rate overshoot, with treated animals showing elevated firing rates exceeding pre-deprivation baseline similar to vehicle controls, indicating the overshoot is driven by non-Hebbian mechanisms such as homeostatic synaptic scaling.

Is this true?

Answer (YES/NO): NO